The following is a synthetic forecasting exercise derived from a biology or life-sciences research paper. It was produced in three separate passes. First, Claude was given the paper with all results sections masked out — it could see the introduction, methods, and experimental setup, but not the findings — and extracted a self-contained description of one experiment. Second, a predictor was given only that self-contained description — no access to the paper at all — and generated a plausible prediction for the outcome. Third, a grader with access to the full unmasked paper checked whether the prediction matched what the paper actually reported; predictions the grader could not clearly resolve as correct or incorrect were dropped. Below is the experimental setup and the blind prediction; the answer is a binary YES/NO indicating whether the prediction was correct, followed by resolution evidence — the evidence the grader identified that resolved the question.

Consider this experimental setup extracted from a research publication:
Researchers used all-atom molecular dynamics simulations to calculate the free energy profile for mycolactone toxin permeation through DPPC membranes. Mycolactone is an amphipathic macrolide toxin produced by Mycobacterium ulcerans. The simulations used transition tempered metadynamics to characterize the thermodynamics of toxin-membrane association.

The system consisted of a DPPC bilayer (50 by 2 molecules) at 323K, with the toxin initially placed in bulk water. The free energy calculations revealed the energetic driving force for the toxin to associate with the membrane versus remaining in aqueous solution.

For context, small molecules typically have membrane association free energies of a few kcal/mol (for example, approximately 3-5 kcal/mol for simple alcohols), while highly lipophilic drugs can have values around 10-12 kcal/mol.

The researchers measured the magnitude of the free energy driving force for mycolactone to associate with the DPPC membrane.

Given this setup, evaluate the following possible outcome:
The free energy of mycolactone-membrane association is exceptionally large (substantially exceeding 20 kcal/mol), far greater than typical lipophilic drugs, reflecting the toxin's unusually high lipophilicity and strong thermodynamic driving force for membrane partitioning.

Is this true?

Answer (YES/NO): NO